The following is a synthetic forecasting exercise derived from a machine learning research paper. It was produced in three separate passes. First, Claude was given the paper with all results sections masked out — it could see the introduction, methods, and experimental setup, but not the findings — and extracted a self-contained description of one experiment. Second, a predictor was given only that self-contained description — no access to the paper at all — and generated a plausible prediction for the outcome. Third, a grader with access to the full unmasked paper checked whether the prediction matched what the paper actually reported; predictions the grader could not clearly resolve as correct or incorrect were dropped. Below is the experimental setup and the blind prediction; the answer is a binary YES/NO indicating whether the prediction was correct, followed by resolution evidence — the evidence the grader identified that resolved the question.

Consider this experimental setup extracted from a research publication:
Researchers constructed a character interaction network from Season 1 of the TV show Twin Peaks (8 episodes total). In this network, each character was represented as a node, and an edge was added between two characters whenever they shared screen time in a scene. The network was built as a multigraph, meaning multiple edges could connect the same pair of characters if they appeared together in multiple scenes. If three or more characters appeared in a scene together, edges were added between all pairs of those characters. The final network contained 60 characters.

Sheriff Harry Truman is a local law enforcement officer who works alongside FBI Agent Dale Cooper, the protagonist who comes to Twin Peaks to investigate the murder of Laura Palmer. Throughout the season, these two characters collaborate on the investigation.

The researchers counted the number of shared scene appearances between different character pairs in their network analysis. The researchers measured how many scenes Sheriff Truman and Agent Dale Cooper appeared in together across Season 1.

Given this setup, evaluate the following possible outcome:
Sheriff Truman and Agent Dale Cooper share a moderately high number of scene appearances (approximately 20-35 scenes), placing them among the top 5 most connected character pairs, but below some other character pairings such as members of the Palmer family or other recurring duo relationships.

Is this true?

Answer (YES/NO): NO